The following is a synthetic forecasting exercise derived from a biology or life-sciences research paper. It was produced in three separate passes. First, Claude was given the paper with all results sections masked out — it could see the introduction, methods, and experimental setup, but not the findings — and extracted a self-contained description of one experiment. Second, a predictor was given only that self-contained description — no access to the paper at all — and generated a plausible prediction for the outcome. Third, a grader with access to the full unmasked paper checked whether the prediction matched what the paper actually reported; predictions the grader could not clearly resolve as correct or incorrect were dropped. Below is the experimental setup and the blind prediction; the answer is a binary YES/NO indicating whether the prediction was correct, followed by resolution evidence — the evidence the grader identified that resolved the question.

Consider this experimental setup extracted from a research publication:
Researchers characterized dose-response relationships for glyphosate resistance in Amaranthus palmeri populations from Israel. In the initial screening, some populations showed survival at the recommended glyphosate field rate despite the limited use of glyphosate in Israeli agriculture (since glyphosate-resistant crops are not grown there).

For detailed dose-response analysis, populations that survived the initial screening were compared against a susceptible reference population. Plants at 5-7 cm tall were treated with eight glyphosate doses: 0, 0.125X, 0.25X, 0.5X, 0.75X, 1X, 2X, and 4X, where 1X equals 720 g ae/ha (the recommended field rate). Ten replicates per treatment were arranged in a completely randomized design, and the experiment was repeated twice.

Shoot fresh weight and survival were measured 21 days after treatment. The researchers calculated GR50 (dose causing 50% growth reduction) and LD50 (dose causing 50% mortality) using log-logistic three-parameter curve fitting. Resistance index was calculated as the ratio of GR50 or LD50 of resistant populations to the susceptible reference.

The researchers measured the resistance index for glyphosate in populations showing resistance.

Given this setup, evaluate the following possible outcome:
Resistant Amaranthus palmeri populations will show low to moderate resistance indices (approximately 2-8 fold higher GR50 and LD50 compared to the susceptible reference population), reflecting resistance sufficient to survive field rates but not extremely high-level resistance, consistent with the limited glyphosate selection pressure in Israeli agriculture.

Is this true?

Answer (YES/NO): NO